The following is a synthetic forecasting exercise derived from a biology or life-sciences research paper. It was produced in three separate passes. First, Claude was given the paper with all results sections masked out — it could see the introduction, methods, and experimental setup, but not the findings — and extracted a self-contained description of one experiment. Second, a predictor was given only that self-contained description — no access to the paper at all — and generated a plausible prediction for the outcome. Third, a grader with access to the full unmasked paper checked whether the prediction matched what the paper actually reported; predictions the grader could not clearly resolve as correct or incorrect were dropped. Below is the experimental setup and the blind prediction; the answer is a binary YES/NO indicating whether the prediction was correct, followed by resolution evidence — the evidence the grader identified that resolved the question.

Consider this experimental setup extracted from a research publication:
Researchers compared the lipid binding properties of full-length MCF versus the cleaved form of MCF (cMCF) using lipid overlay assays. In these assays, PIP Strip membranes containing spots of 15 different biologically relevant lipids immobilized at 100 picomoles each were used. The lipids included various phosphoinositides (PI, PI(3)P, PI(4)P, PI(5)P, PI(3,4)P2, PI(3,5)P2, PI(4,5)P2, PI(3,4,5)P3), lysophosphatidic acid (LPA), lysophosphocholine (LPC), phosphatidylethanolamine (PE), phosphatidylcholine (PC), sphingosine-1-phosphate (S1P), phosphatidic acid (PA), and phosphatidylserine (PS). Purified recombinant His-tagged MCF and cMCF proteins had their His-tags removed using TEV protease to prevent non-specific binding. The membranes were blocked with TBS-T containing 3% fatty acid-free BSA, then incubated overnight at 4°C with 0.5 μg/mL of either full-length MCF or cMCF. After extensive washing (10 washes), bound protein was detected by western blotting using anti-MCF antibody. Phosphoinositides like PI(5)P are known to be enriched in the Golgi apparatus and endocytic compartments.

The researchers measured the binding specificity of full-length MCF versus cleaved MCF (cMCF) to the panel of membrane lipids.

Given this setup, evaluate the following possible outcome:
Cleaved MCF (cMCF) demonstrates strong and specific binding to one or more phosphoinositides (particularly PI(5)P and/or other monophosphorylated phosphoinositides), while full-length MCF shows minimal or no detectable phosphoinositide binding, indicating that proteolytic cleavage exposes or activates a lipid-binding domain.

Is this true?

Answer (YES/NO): YES